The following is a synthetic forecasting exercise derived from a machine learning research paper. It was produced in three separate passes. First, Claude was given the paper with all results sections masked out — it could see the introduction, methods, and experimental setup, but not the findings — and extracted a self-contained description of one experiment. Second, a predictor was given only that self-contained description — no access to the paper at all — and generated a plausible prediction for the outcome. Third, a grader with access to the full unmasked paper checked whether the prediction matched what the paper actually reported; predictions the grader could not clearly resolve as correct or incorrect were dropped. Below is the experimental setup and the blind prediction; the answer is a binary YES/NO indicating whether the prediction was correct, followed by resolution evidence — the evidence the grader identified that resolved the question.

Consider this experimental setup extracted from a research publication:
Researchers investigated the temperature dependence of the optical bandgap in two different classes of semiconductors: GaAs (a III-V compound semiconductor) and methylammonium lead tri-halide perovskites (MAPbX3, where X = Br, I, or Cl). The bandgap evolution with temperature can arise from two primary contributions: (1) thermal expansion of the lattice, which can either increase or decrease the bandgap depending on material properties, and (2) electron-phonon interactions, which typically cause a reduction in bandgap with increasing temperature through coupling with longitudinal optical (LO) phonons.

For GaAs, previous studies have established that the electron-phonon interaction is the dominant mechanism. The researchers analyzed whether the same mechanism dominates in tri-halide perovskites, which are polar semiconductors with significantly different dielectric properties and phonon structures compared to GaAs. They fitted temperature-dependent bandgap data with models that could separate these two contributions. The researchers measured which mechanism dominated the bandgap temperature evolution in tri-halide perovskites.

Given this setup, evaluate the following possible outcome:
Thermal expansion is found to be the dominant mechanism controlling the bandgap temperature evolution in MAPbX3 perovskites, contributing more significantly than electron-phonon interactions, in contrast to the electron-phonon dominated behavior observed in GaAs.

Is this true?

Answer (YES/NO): YES